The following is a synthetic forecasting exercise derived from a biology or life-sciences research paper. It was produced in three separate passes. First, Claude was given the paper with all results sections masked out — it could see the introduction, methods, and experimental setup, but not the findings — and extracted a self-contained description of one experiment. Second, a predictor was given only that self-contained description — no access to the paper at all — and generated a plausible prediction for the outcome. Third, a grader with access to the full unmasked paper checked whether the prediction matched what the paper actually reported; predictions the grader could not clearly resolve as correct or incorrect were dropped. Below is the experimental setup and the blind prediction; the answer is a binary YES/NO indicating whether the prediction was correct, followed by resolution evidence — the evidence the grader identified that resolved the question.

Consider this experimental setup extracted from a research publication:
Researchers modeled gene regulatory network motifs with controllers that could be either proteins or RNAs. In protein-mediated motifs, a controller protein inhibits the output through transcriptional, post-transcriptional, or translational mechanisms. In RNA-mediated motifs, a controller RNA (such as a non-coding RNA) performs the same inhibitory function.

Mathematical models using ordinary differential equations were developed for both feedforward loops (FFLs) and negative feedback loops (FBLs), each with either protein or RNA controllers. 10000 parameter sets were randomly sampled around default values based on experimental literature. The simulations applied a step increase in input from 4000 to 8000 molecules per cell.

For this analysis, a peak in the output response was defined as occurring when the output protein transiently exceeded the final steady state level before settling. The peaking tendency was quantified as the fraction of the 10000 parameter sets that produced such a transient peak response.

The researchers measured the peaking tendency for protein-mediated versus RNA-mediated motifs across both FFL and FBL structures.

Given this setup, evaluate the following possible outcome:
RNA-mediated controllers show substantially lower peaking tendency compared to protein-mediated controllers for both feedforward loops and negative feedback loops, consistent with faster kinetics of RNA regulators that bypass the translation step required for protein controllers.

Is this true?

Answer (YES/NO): YES